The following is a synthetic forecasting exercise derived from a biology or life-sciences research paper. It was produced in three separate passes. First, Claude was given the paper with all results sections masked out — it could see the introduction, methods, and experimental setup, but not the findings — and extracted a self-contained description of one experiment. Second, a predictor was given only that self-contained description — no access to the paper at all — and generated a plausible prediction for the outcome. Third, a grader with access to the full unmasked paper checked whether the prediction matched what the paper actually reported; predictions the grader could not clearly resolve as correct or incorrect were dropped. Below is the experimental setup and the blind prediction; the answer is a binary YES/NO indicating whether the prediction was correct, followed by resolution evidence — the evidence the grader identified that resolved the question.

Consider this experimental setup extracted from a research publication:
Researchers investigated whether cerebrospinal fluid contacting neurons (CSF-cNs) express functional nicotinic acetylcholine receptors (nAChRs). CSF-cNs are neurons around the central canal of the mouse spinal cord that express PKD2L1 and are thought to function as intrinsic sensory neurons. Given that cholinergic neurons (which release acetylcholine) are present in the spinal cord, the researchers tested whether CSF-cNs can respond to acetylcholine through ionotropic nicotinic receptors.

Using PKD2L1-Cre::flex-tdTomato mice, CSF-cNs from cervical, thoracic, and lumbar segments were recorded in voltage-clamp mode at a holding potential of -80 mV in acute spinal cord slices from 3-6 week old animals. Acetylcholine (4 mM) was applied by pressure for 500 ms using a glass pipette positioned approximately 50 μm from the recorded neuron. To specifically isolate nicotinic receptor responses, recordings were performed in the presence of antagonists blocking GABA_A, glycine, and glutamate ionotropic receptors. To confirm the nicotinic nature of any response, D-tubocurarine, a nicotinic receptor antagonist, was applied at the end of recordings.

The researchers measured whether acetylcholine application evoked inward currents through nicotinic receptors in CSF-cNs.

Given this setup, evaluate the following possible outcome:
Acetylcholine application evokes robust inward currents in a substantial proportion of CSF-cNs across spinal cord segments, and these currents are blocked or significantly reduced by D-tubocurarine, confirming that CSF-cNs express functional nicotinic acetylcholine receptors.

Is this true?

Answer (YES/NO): NO